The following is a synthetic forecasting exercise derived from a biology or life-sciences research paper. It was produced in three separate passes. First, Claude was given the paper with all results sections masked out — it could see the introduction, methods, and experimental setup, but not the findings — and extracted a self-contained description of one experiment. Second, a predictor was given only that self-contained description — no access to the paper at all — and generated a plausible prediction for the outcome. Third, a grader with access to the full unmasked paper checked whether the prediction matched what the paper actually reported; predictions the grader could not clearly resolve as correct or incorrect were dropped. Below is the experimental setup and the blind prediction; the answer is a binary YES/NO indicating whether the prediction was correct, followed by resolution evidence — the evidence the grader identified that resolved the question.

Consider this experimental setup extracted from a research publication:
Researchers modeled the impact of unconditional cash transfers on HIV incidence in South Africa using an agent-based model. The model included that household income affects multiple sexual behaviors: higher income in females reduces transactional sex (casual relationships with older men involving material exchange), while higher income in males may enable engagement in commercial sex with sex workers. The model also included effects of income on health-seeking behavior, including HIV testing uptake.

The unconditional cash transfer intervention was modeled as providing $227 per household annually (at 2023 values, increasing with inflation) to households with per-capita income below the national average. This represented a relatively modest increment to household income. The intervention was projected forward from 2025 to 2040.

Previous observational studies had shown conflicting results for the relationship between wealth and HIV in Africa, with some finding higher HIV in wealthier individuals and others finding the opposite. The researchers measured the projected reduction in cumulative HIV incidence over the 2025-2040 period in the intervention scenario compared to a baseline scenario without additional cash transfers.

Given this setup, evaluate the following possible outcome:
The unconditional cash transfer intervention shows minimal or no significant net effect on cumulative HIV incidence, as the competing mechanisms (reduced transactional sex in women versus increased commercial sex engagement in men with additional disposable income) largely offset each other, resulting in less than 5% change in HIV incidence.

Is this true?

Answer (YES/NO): YES